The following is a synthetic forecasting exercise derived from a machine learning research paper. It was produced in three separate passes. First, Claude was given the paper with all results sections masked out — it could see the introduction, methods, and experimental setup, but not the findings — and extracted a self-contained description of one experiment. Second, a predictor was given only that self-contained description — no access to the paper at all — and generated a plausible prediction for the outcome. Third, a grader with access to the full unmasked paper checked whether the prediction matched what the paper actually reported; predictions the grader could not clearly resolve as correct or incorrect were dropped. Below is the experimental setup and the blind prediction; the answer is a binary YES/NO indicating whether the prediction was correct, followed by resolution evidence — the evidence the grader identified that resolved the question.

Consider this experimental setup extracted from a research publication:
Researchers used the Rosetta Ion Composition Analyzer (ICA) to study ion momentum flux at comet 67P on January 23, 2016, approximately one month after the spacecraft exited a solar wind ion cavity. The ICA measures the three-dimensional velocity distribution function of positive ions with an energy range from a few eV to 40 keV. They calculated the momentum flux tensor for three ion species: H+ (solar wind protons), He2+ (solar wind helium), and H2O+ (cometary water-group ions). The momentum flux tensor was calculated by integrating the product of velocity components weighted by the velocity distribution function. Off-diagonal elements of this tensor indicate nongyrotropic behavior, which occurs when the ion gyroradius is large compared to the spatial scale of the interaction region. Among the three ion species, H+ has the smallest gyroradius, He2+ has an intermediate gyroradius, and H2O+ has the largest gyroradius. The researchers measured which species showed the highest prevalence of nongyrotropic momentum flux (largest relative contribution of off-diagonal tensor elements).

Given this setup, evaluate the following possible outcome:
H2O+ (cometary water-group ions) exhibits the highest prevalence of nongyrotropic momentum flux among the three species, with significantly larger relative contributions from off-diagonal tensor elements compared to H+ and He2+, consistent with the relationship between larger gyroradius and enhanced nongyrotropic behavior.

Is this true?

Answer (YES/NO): NO